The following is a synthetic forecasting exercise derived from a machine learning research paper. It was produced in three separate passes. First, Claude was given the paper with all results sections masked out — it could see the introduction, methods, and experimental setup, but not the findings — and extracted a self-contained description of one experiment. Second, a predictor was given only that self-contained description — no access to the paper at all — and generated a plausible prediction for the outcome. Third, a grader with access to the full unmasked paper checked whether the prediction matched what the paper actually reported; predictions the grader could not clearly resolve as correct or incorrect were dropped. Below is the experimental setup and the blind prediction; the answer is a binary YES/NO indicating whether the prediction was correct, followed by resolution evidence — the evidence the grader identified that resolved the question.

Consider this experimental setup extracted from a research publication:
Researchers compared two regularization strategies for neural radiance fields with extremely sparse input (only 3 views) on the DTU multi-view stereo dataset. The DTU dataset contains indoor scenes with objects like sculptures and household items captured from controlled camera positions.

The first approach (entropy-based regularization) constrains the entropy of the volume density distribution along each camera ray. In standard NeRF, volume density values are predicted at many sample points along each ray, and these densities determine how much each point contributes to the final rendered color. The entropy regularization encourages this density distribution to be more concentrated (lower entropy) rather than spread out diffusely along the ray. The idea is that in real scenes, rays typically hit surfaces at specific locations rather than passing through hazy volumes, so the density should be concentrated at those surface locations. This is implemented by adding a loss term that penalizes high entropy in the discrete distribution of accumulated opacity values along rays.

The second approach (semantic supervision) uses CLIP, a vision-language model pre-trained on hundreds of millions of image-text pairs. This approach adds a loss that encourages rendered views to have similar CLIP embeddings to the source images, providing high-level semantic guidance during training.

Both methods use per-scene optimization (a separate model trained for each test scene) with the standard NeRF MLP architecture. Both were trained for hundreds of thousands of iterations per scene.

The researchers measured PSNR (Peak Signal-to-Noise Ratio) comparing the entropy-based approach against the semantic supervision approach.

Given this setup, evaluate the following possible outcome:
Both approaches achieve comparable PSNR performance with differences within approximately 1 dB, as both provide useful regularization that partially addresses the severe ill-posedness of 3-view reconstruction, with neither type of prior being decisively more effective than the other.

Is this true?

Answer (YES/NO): NO